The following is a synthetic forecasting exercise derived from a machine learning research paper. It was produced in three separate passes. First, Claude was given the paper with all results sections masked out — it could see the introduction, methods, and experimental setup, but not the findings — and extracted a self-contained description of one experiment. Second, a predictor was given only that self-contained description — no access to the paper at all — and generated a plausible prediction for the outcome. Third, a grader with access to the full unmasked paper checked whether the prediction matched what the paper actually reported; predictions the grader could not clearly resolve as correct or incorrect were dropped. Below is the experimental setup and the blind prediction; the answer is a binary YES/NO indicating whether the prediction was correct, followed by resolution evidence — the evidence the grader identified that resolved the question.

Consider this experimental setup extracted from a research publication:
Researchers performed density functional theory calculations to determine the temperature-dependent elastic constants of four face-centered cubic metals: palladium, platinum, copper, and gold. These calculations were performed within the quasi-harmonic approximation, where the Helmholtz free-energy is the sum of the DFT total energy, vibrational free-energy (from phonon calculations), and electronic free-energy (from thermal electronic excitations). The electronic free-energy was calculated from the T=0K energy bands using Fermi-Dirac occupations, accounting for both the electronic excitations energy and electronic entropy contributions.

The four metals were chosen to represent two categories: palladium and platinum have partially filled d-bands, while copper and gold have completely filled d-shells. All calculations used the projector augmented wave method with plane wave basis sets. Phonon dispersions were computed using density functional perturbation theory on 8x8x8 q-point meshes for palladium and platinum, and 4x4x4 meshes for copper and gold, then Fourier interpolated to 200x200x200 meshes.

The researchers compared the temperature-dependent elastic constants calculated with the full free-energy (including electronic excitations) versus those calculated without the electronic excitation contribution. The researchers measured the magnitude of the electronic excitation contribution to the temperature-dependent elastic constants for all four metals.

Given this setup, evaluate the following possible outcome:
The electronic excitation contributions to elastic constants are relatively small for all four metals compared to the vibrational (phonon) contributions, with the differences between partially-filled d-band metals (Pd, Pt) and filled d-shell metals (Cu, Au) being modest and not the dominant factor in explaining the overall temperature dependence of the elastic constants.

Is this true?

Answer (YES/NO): NO